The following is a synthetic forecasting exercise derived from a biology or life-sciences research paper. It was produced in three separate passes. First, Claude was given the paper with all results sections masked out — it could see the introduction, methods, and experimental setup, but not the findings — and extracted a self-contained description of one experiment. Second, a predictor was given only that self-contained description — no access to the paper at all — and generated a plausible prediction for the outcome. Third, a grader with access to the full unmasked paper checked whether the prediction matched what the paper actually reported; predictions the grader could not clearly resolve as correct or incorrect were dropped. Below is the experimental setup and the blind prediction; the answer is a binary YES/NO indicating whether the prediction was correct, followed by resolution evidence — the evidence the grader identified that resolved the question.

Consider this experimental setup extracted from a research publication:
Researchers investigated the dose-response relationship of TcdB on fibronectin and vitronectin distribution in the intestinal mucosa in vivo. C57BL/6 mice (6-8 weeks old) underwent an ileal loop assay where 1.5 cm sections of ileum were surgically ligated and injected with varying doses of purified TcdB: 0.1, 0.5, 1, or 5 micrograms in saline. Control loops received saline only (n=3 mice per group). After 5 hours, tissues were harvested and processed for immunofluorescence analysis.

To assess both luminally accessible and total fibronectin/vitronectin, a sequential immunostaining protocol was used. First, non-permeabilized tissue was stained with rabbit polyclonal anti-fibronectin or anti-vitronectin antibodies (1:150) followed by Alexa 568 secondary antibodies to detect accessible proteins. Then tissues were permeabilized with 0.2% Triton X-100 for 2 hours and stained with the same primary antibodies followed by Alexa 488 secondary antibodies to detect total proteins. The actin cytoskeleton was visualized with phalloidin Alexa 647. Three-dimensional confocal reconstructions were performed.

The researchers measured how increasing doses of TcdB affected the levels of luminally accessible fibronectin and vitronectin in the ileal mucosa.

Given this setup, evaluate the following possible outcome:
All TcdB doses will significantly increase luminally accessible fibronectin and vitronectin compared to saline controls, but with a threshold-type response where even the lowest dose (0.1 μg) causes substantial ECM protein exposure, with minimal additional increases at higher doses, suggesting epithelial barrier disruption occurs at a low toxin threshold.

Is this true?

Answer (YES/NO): NO